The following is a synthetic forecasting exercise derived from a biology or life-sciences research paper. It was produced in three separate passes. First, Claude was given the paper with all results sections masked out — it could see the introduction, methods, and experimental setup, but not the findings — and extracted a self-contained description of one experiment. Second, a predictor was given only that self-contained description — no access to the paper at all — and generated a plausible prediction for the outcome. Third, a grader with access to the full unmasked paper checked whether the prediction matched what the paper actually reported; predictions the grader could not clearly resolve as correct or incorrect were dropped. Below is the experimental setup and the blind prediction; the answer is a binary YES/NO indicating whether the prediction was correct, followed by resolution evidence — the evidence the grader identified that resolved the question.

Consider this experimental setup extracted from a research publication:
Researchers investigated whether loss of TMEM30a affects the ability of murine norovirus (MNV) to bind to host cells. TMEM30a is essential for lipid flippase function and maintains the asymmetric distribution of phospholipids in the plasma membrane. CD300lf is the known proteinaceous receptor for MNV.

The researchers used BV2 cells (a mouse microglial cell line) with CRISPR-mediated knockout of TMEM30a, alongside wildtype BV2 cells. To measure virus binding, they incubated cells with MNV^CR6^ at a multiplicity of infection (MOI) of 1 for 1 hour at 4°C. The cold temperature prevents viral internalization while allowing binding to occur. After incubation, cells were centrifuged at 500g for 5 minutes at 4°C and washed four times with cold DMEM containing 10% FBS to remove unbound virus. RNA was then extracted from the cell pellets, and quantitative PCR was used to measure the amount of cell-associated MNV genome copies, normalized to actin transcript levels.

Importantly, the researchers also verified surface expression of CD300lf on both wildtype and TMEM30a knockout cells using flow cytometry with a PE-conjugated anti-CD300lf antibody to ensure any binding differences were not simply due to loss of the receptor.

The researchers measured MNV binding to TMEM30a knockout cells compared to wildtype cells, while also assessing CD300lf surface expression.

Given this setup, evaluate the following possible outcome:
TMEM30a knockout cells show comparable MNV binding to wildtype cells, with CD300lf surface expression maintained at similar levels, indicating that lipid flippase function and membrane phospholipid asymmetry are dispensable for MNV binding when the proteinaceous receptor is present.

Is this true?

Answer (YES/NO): NO